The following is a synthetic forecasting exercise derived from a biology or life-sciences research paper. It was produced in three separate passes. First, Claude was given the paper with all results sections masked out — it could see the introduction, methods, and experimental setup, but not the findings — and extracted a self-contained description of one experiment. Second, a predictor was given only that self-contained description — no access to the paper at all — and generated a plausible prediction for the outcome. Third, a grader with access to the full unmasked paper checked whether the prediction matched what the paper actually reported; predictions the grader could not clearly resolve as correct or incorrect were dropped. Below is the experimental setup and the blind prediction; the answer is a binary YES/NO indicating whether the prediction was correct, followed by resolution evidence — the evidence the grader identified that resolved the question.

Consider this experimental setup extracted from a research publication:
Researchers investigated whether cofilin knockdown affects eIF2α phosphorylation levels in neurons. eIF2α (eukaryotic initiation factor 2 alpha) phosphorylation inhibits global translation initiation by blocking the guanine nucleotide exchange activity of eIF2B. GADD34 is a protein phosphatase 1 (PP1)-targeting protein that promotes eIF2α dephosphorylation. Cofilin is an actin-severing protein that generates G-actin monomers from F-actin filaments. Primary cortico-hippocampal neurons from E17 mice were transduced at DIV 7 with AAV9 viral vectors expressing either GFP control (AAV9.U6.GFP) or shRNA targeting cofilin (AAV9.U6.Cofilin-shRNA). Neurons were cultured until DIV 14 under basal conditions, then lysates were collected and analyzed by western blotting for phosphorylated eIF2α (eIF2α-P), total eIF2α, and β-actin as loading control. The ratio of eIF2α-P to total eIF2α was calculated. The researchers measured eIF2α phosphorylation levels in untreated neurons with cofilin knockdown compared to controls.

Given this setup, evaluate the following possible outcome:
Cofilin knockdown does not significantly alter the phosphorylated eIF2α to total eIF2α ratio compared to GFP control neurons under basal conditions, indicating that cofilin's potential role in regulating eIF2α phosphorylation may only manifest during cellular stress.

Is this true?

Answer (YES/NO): YES